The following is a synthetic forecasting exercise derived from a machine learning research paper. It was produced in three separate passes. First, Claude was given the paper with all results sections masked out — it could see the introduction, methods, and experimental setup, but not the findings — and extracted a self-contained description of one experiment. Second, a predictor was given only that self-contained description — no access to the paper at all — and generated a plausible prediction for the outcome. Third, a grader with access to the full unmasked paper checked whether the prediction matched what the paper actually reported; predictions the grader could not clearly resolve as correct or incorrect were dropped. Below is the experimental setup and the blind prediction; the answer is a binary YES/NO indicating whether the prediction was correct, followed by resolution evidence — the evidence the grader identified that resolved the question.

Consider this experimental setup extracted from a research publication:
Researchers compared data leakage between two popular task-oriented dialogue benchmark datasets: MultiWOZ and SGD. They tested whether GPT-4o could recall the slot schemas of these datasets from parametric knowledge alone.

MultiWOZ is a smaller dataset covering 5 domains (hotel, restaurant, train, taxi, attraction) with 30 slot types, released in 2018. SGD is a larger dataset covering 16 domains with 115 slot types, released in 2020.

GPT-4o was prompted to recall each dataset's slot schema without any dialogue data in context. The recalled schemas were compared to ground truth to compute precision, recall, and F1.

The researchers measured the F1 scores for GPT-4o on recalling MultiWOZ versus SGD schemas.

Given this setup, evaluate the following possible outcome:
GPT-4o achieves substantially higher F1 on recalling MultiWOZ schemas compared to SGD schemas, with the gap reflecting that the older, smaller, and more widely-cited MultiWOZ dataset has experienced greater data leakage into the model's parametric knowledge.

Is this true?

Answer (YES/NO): YES